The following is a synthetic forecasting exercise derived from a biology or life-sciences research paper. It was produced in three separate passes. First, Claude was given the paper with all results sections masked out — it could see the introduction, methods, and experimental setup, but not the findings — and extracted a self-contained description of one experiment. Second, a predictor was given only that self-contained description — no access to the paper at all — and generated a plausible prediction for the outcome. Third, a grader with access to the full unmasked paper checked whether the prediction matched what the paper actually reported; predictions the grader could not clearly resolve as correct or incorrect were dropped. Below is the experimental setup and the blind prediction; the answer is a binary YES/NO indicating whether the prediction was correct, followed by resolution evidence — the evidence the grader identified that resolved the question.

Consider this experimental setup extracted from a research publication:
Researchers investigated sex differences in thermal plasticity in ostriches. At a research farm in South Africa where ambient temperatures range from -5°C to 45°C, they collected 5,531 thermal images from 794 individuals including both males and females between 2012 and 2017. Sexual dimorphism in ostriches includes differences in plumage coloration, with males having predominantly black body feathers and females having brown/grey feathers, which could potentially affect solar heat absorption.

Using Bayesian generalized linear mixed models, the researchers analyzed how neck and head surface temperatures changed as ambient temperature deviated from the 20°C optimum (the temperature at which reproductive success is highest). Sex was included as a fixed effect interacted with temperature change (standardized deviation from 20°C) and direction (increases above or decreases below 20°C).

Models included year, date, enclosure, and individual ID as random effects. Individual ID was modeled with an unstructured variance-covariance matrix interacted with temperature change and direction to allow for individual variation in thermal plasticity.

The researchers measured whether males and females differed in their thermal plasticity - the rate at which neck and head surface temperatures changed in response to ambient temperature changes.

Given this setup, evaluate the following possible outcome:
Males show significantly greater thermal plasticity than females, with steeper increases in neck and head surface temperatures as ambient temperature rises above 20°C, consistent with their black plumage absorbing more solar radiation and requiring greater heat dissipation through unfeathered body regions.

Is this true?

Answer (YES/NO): NO